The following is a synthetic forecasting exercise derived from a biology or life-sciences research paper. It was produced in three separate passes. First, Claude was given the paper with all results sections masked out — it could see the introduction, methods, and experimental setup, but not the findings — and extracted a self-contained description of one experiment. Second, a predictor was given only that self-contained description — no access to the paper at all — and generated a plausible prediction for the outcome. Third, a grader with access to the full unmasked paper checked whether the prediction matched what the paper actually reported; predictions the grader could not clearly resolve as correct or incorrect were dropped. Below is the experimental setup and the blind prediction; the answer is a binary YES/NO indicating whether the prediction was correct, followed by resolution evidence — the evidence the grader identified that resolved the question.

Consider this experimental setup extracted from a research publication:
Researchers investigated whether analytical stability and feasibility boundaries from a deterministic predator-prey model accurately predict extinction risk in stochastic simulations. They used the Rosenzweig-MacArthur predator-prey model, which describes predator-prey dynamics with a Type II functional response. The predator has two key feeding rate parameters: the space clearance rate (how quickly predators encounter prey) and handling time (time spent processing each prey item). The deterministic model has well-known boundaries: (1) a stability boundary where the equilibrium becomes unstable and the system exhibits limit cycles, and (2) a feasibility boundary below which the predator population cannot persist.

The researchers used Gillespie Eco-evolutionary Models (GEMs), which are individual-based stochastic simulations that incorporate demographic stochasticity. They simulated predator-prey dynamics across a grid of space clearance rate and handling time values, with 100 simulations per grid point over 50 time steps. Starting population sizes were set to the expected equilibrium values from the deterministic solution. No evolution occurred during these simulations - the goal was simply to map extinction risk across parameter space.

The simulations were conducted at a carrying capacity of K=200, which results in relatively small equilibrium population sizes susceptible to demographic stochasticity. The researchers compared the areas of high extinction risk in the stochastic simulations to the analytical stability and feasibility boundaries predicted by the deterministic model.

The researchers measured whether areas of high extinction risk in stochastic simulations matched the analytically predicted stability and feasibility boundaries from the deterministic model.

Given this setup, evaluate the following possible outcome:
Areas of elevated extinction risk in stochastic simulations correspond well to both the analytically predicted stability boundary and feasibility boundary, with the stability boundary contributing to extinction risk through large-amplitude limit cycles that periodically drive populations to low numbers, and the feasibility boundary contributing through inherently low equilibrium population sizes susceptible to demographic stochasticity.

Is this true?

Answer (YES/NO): NO